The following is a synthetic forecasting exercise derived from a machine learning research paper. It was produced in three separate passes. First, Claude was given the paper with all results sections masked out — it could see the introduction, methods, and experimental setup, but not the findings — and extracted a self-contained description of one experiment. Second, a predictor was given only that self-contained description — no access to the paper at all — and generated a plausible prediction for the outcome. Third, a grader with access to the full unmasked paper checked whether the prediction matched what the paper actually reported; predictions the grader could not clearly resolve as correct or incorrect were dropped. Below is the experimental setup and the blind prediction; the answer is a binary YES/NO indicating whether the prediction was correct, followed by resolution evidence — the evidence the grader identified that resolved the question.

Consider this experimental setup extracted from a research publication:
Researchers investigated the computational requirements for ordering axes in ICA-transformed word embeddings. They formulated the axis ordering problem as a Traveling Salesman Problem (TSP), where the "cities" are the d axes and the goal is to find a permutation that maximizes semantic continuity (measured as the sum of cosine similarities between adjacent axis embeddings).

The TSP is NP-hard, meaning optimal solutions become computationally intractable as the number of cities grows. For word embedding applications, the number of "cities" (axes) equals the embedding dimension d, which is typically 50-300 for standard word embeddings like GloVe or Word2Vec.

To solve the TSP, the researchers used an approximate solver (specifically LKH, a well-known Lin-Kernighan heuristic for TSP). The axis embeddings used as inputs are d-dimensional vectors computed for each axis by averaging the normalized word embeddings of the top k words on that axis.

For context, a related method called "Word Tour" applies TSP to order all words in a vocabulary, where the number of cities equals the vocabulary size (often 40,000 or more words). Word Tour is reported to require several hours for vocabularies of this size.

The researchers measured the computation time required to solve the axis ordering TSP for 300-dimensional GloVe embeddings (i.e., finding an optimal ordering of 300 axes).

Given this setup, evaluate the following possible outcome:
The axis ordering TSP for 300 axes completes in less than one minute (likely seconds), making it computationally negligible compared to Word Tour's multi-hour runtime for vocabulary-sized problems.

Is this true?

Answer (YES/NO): YES